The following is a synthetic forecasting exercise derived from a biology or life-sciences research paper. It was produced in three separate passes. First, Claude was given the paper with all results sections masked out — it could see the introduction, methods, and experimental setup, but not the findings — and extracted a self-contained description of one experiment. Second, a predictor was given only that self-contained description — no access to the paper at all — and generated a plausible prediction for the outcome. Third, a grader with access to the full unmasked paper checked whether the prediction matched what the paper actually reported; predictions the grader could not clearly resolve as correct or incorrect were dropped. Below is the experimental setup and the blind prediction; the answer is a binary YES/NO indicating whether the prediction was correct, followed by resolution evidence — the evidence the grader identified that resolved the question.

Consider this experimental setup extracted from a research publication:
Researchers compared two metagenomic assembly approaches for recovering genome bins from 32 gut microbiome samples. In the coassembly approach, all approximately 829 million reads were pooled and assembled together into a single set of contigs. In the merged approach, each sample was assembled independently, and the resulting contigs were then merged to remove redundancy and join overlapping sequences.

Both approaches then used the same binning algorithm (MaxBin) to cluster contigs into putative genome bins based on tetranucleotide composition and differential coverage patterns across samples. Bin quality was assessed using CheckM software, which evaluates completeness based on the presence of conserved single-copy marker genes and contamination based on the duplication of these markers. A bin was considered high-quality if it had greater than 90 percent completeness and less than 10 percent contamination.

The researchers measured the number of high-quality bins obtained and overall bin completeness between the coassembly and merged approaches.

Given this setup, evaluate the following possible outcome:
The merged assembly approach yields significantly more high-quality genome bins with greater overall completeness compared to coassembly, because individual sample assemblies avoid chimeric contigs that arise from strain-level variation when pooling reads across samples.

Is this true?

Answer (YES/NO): NO